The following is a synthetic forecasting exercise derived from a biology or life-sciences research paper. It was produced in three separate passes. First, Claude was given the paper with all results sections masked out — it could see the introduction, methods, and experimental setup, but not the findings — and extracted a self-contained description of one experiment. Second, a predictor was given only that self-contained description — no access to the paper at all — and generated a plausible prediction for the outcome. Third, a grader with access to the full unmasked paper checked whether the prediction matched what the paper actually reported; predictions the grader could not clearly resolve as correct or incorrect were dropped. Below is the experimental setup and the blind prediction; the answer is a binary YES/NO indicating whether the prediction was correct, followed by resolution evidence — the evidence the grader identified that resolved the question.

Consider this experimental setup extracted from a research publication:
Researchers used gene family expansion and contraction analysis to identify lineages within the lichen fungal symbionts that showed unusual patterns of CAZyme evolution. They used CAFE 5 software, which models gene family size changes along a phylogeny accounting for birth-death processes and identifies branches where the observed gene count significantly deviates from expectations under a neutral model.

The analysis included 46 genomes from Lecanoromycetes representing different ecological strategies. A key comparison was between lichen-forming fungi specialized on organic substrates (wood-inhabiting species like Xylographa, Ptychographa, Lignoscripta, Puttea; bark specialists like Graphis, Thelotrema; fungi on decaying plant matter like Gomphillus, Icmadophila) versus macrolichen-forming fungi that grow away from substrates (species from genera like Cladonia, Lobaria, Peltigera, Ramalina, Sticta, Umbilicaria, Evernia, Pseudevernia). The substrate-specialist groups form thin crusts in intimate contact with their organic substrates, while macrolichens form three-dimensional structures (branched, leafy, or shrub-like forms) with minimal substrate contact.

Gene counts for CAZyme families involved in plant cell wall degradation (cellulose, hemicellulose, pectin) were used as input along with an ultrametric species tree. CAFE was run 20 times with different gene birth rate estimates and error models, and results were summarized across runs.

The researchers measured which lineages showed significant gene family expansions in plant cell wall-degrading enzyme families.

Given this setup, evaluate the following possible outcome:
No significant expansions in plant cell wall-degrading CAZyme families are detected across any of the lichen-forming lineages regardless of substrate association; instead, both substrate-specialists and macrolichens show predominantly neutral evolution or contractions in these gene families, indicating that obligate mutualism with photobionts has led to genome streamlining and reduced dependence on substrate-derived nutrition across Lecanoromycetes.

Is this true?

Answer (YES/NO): NO